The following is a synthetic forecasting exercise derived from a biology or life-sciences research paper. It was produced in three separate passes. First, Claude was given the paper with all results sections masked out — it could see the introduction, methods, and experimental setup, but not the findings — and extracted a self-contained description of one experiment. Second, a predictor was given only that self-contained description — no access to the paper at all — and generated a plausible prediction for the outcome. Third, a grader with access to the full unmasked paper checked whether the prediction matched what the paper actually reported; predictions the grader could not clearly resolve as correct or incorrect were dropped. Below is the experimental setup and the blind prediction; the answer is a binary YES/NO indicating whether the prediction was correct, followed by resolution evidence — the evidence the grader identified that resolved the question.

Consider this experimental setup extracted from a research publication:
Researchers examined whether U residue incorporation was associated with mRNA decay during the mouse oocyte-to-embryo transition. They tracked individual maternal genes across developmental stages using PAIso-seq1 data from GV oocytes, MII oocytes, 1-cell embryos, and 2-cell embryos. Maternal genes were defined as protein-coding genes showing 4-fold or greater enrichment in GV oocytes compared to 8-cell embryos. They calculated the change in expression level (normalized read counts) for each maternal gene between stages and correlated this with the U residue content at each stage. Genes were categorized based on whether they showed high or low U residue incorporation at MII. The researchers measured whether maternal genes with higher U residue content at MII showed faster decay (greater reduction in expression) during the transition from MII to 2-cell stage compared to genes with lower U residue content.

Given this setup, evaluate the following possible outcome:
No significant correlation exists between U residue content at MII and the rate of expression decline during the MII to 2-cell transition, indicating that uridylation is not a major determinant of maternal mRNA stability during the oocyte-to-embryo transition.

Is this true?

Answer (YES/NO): NO